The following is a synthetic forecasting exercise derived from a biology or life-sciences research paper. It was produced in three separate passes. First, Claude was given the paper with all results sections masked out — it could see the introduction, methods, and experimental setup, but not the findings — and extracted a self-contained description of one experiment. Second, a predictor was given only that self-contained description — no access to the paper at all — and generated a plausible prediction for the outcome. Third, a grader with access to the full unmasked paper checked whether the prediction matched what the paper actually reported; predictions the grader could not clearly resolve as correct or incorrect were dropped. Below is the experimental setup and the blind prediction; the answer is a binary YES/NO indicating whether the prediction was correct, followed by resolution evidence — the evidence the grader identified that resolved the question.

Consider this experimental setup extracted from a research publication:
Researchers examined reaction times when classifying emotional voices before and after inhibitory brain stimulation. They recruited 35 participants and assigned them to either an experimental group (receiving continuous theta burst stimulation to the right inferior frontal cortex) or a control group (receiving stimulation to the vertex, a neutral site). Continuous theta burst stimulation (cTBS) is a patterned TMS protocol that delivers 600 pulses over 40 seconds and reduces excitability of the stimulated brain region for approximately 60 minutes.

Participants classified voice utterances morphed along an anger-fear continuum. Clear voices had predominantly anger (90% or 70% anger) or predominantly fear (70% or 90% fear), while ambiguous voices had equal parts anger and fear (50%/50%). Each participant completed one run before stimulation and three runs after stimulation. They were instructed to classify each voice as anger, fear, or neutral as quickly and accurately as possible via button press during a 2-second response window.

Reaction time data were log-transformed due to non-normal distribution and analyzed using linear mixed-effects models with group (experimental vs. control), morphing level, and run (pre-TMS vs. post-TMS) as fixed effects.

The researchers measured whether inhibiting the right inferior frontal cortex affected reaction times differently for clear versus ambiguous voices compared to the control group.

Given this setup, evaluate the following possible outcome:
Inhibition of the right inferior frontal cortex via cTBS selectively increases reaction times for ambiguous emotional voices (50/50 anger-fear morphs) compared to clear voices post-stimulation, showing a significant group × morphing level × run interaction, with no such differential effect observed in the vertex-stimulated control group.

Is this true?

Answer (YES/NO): NO